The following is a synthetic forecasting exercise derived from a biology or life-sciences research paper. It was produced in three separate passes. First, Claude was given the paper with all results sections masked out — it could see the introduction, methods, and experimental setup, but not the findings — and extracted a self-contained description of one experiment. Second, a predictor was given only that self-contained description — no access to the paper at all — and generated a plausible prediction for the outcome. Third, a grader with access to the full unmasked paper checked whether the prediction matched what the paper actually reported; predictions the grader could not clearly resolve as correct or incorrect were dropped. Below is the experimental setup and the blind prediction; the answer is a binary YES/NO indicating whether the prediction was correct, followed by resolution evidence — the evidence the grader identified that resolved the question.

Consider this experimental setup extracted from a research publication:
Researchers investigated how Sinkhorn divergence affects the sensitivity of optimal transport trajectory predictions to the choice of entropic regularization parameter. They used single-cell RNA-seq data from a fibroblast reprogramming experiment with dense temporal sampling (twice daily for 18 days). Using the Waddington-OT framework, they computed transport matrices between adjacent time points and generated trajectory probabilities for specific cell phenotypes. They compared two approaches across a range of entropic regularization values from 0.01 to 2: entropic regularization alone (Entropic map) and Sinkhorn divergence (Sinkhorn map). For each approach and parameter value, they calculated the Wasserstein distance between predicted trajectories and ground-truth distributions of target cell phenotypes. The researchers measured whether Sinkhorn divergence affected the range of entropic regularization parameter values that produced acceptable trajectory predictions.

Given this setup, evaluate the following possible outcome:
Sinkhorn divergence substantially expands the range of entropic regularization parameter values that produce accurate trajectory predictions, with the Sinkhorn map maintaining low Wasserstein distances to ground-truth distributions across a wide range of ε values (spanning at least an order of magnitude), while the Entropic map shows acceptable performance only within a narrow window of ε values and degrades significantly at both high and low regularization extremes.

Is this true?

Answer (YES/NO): NO